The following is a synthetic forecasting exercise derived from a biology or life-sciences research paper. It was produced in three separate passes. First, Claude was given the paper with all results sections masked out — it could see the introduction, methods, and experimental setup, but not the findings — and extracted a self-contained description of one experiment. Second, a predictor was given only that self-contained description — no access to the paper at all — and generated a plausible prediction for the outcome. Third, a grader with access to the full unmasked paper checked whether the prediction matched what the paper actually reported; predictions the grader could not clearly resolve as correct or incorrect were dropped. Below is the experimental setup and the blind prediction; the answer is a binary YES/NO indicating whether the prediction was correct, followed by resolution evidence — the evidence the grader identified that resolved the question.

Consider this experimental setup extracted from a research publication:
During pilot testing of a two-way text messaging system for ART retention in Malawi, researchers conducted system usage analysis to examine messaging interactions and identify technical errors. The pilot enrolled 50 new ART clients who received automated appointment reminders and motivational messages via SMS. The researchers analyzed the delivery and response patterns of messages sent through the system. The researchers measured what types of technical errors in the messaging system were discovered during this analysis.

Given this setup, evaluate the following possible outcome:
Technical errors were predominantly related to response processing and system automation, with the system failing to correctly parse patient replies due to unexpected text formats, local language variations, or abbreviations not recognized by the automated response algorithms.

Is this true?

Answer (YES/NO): NO